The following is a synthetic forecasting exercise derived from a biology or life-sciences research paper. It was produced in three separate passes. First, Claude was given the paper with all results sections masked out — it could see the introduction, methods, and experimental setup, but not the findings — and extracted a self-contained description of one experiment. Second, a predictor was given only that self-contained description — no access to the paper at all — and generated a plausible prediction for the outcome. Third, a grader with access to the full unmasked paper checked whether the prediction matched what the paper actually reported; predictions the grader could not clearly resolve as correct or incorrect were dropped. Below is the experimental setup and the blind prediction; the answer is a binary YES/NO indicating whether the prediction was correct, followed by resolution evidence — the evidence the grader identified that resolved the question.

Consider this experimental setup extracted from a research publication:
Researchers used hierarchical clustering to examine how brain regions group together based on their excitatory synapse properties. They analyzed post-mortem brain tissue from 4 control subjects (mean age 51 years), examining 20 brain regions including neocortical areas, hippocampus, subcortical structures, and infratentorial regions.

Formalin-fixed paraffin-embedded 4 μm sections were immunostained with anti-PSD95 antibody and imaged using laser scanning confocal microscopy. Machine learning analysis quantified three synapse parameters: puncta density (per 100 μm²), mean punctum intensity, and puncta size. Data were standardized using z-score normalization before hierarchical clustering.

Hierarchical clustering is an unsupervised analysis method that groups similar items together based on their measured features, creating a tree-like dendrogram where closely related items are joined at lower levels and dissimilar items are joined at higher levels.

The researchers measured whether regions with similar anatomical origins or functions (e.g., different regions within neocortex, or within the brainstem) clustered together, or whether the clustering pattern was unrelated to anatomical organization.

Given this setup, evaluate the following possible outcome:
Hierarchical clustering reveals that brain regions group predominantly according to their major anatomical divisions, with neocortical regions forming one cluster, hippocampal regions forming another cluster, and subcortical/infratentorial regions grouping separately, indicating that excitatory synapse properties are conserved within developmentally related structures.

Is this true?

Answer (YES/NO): NO